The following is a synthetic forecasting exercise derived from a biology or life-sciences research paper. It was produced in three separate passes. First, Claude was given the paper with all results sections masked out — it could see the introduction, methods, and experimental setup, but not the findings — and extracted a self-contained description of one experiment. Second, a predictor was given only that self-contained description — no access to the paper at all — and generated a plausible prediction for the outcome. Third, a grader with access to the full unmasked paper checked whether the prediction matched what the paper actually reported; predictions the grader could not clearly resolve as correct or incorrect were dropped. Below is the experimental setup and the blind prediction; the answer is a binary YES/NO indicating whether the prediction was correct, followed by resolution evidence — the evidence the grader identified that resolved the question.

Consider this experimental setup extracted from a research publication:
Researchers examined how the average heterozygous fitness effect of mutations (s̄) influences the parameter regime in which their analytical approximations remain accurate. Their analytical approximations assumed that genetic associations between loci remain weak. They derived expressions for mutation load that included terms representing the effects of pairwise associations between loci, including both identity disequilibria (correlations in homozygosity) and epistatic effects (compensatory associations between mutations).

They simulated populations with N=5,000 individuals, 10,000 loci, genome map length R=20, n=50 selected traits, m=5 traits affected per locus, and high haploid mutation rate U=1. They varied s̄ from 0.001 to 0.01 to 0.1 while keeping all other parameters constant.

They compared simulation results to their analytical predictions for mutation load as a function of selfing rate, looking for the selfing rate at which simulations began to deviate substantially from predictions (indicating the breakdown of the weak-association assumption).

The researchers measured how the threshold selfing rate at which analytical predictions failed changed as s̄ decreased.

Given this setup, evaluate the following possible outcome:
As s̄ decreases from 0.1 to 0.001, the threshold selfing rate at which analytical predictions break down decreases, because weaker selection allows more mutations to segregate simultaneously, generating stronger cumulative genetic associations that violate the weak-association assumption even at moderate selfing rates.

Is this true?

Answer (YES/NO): YES